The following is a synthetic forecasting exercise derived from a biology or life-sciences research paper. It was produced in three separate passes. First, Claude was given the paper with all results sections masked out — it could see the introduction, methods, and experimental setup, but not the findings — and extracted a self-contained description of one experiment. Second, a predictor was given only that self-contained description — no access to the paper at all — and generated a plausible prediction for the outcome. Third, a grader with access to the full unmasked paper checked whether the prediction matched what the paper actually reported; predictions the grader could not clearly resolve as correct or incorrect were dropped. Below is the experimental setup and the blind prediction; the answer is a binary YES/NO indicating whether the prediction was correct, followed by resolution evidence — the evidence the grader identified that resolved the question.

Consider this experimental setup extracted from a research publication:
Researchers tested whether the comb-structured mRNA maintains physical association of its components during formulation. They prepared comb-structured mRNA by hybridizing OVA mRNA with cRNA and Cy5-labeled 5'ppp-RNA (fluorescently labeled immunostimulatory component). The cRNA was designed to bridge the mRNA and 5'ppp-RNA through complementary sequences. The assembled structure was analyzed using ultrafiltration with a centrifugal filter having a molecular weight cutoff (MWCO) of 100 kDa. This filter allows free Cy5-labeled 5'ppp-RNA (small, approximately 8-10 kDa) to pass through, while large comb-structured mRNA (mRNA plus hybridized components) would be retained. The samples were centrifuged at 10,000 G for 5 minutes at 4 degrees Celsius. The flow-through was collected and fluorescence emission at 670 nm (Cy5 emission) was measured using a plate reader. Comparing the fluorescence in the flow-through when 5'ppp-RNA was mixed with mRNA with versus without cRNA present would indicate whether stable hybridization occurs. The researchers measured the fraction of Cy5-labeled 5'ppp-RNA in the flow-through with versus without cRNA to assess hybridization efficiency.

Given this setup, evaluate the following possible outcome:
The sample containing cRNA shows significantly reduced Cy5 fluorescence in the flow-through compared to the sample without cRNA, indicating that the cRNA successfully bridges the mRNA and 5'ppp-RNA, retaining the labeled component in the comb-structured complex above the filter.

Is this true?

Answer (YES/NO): YES